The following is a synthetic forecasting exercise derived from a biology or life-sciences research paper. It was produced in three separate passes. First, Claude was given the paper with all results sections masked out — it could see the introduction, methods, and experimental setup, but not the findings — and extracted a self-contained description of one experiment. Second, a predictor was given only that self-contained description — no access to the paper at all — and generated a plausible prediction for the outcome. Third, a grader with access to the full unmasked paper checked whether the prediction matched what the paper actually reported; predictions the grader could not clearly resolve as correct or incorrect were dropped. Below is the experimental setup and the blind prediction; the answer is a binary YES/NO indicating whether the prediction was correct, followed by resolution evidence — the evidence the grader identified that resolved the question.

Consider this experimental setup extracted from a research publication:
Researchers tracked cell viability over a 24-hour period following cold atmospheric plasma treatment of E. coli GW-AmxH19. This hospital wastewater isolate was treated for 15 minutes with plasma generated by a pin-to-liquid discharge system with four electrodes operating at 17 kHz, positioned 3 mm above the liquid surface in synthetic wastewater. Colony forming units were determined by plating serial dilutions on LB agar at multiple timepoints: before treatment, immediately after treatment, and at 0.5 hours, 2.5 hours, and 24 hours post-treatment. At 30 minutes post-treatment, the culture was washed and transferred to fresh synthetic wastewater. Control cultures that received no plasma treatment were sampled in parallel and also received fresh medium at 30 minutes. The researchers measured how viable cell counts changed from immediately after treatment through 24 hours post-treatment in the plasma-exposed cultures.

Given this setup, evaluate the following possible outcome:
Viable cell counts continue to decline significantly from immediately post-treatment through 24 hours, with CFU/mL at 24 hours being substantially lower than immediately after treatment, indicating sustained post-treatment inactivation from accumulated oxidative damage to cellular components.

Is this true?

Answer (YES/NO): NO